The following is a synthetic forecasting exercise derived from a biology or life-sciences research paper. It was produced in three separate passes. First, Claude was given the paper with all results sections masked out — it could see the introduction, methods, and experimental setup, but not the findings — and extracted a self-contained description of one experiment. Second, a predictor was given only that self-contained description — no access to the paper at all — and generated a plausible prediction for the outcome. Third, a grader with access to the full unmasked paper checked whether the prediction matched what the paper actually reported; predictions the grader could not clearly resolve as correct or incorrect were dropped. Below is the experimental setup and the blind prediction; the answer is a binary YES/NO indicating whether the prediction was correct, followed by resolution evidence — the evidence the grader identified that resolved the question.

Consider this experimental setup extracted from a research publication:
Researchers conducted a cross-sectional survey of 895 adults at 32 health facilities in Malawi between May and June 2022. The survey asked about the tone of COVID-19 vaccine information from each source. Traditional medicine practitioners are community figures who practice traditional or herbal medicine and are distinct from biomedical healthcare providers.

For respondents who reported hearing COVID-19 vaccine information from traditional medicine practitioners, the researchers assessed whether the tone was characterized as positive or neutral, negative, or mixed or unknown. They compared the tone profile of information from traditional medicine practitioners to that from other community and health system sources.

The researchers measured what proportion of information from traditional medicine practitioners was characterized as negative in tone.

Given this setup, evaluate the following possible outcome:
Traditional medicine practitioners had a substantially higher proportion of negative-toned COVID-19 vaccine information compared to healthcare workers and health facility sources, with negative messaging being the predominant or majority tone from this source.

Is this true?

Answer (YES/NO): NO